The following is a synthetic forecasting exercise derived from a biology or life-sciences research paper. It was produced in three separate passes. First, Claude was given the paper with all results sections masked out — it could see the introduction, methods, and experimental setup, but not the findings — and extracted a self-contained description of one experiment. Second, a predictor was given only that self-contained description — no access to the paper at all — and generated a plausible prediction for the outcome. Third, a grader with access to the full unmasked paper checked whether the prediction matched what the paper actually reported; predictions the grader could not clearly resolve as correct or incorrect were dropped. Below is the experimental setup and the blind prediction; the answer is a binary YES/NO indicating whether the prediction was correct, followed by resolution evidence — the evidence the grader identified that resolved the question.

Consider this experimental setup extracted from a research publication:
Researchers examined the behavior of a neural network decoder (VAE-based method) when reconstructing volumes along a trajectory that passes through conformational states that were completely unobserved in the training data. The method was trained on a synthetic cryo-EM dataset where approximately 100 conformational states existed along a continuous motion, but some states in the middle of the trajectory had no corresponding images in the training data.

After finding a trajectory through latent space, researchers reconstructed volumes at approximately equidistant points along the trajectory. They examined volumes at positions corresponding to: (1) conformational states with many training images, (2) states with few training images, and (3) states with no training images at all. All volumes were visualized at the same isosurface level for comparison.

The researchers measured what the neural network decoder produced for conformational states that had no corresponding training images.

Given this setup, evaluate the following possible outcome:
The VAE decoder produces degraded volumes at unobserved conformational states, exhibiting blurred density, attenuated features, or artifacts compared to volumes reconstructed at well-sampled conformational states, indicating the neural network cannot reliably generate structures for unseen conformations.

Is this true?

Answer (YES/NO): NO